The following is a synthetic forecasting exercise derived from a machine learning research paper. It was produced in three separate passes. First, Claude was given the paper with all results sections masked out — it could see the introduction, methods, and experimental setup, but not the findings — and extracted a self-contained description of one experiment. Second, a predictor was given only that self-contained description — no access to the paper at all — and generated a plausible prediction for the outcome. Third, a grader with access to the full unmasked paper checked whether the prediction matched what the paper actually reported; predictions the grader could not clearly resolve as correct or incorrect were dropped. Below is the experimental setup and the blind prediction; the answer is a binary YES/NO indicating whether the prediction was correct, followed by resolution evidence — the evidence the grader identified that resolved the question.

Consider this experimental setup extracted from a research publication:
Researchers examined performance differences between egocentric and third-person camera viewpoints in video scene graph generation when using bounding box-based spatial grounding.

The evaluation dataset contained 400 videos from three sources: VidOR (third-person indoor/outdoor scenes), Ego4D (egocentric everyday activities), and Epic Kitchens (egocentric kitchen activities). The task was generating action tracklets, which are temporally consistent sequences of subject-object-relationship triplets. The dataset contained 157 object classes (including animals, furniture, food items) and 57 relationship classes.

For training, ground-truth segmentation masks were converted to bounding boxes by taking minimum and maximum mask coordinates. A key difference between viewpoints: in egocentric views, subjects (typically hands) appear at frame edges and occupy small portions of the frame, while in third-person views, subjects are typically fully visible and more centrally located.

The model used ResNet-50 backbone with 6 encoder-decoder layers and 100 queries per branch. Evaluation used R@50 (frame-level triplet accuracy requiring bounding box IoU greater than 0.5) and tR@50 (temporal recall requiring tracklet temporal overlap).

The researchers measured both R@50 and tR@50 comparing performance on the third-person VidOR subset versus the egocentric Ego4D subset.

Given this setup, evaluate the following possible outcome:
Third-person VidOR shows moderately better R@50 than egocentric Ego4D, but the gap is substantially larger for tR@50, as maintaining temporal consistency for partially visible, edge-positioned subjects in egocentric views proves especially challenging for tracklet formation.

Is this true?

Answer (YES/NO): NO